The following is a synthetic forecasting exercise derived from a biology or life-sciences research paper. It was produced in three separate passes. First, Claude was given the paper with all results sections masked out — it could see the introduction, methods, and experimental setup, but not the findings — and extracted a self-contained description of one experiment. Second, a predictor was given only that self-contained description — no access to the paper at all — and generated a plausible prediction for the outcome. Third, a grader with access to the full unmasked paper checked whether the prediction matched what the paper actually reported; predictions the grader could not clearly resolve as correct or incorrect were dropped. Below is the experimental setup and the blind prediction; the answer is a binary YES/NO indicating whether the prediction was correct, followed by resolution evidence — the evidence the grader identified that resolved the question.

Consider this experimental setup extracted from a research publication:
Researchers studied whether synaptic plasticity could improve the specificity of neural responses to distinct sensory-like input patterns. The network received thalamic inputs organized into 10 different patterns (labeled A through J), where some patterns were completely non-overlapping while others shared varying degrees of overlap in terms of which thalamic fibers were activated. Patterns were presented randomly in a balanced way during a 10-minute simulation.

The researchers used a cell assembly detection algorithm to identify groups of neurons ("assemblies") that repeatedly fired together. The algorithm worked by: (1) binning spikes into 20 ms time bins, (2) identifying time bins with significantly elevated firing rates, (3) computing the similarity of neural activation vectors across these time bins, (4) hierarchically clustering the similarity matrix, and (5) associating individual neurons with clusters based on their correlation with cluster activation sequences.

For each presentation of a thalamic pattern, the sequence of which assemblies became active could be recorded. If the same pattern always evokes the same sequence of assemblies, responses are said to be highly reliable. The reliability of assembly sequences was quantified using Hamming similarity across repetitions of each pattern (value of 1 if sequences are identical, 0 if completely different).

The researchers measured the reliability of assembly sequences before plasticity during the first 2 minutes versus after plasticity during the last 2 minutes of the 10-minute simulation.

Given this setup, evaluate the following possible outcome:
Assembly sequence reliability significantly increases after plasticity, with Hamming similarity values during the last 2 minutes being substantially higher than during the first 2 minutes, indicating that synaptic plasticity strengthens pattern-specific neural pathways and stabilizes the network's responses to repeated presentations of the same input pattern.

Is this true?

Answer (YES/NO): YES